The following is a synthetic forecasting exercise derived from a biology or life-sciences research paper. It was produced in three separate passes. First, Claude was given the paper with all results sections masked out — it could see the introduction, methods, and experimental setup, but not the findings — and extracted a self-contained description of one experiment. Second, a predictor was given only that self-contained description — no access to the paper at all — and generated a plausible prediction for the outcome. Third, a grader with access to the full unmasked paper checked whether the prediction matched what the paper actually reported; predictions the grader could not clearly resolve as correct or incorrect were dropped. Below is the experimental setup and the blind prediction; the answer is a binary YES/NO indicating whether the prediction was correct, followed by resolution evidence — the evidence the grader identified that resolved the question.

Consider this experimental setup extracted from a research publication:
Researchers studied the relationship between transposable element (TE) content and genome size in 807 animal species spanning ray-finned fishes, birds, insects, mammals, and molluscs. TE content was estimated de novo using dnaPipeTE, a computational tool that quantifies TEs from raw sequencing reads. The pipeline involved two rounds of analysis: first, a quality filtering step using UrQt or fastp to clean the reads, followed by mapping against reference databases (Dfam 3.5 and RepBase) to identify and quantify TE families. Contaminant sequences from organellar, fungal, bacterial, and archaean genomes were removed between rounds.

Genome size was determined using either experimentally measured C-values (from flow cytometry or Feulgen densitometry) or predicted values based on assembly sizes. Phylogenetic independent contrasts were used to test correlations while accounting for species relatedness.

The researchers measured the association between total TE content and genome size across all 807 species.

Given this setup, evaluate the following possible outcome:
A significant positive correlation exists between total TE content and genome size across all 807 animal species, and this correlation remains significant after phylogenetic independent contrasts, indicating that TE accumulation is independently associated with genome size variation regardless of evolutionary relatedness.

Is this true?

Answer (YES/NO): YES